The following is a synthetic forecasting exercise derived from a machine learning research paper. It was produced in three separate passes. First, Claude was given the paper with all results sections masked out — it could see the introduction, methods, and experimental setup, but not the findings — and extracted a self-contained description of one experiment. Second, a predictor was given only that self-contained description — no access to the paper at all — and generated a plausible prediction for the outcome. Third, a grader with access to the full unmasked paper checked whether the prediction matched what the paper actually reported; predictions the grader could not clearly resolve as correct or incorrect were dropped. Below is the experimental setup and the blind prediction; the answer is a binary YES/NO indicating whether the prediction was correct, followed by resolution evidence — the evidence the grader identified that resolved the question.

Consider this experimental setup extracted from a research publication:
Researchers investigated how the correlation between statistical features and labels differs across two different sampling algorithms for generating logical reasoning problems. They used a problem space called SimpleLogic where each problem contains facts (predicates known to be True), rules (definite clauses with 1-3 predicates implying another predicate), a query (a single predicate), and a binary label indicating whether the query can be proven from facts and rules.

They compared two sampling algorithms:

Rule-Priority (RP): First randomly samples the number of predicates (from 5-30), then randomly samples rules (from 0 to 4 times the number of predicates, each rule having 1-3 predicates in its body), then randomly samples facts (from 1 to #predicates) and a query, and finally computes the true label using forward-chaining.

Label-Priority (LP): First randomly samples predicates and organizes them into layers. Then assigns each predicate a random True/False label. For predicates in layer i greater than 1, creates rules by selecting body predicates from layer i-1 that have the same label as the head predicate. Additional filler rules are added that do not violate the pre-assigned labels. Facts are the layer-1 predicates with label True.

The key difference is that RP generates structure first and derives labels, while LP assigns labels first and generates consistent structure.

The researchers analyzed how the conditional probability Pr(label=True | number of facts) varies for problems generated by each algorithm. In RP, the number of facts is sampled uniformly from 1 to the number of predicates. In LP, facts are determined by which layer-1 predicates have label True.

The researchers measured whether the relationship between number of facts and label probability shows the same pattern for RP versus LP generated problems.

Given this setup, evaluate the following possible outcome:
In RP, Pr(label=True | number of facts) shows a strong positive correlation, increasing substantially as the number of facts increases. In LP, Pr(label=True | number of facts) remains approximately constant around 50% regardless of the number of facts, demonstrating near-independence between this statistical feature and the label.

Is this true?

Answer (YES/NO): NO